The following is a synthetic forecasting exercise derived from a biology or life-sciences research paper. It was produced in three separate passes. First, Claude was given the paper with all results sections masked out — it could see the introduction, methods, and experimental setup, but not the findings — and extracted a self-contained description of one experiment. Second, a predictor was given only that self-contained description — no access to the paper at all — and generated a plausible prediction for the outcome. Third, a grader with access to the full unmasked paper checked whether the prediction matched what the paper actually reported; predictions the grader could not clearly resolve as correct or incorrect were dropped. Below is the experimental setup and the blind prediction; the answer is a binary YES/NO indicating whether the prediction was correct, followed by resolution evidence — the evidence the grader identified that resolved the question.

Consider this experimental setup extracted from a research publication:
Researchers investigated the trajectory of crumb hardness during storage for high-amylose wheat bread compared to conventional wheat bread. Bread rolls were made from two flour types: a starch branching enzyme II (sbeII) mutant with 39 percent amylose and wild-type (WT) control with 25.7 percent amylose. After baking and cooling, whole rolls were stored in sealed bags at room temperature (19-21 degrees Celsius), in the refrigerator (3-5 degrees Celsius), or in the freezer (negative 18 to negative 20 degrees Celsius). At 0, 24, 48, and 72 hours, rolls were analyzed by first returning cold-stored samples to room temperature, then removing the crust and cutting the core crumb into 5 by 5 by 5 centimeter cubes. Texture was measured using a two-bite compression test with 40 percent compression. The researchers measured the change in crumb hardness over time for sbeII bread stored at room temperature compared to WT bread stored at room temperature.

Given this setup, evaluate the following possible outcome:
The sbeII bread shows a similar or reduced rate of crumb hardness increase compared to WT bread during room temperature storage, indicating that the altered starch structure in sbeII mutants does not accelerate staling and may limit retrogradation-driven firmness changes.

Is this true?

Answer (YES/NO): YES